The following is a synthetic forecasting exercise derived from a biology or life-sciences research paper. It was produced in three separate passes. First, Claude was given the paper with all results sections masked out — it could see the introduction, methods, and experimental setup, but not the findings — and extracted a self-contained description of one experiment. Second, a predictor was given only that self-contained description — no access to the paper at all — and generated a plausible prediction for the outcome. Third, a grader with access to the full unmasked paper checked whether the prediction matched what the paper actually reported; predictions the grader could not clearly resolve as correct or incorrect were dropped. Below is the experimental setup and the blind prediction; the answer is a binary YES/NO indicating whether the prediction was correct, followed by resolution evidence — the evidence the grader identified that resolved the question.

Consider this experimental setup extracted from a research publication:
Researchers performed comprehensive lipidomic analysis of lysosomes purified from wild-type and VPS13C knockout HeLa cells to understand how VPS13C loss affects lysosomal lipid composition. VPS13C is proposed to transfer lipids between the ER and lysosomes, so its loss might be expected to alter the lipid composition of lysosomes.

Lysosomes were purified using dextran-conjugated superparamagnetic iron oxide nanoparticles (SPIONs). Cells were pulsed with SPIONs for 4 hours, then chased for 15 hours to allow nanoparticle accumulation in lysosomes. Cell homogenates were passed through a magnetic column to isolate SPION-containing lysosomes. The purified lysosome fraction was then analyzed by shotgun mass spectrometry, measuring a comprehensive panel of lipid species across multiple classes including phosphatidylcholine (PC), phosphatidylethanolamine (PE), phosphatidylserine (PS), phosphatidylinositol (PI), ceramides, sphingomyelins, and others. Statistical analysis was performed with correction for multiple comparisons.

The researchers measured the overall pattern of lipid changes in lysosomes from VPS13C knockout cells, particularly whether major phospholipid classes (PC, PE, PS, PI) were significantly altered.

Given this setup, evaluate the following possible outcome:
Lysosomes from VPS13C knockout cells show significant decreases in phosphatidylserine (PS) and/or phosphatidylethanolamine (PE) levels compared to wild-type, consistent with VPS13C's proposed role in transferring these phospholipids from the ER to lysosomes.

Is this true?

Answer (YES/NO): NO